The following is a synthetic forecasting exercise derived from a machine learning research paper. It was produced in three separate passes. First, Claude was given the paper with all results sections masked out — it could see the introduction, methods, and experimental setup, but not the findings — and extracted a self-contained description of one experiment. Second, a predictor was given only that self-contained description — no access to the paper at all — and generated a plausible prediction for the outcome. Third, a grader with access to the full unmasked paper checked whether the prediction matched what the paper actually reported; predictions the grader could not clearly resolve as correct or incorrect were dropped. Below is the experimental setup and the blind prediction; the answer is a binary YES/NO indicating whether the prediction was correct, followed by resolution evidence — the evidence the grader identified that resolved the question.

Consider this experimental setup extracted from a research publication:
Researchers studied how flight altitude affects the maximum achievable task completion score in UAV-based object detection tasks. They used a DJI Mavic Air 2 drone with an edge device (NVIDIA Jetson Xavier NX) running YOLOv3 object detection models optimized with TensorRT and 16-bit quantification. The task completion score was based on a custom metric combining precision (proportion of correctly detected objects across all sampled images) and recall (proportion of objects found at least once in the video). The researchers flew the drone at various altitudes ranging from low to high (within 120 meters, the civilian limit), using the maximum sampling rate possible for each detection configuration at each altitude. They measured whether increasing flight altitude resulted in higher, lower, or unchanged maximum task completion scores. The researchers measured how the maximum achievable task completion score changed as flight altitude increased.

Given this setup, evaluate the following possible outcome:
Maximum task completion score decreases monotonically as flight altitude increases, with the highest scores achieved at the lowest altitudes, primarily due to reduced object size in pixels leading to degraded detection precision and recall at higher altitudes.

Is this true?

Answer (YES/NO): NO